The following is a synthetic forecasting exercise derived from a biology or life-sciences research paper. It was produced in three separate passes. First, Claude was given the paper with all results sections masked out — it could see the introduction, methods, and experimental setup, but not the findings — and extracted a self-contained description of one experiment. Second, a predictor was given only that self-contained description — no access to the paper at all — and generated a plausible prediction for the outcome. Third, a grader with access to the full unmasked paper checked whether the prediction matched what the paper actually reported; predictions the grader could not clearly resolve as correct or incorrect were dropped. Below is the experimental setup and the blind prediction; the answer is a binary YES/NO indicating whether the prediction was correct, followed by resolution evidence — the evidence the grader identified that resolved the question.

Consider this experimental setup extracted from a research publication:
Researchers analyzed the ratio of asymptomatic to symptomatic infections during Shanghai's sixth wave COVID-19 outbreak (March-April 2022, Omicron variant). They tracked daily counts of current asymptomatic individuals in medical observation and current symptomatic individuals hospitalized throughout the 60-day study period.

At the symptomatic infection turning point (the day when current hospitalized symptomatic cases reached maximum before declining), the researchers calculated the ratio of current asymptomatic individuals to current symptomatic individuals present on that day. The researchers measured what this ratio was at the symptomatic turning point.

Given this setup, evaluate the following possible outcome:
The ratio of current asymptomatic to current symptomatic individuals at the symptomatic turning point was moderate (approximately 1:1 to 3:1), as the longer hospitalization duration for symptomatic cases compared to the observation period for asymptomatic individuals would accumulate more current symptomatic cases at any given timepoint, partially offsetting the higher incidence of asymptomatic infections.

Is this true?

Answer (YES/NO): NO